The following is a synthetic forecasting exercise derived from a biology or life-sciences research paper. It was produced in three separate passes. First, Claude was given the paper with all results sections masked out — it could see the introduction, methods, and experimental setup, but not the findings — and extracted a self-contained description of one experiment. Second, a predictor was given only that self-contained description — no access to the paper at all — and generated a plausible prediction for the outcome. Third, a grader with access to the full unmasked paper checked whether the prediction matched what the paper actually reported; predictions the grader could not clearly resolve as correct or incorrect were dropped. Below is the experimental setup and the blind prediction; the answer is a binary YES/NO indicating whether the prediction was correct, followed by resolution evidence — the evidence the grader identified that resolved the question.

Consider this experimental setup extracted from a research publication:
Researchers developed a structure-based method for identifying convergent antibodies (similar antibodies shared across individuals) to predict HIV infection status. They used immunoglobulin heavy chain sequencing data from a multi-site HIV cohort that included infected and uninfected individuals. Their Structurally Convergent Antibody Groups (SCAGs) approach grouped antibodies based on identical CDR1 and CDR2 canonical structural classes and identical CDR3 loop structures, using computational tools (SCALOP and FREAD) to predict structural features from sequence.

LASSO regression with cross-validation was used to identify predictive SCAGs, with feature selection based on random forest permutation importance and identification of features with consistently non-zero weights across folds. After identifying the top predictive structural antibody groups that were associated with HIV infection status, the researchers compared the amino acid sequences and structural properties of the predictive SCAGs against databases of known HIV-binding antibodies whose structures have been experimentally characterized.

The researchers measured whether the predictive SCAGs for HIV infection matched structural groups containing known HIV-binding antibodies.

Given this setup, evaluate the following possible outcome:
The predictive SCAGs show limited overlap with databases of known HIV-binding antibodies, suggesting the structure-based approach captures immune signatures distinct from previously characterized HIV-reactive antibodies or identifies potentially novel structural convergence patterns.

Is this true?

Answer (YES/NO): NO